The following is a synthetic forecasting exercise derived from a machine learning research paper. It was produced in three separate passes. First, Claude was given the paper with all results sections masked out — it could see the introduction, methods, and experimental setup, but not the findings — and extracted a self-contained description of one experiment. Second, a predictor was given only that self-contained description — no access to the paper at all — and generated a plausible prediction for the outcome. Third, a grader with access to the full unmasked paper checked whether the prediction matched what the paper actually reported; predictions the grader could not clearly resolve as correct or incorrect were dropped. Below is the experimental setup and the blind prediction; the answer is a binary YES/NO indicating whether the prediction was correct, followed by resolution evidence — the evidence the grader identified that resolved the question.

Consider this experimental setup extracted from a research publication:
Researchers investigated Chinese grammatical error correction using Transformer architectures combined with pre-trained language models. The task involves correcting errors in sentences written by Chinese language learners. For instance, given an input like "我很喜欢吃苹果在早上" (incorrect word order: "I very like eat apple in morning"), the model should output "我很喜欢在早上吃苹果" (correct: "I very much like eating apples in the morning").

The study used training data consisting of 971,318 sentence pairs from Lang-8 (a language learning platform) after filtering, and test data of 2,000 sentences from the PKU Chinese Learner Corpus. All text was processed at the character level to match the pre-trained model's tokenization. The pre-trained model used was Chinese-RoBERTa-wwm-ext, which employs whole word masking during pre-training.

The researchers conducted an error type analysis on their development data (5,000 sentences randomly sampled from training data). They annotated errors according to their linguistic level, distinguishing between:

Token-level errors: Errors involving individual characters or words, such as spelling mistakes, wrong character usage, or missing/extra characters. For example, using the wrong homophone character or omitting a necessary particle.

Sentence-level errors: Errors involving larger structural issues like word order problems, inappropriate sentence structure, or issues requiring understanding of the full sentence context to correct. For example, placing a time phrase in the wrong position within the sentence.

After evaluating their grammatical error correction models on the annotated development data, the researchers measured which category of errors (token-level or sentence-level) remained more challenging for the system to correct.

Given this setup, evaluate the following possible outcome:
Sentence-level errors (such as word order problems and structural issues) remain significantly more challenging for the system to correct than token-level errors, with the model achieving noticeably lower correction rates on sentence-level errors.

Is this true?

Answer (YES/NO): YES